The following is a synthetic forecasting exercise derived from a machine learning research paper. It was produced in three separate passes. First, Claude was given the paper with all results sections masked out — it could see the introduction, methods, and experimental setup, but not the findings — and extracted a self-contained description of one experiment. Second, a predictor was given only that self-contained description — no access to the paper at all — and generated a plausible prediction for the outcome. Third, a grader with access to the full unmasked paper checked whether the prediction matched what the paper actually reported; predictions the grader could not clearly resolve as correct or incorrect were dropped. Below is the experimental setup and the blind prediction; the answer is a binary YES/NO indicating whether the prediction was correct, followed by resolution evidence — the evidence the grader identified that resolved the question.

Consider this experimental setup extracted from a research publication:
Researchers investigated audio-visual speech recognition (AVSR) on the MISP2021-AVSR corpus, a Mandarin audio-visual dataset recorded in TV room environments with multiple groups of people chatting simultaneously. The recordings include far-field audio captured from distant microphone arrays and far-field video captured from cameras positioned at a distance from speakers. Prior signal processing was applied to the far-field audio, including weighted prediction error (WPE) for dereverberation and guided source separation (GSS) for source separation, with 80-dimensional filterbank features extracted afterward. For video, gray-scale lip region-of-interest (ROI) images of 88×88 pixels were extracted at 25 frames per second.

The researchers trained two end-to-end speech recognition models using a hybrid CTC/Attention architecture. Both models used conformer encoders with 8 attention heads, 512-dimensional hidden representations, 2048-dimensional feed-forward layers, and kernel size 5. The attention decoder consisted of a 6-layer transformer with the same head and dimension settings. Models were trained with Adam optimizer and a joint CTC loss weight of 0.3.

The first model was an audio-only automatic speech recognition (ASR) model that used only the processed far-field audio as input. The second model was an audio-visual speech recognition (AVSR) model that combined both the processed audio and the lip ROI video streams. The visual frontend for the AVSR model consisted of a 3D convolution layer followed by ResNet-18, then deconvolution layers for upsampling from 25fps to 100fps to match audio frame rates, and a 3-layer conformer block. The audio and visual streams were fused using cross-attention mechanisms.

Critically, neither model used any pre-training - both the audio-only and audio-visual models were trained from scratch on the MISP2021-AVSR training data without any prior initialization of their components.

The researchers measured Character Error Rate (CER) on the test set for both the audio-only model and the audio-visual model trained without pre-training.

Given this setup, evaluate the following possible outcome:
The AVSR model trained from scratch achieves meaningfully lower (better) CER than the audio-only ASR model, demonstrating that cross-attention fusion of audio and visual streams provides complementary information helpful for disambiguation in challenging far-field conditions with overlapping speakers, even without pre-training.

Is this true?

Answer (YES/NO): NO